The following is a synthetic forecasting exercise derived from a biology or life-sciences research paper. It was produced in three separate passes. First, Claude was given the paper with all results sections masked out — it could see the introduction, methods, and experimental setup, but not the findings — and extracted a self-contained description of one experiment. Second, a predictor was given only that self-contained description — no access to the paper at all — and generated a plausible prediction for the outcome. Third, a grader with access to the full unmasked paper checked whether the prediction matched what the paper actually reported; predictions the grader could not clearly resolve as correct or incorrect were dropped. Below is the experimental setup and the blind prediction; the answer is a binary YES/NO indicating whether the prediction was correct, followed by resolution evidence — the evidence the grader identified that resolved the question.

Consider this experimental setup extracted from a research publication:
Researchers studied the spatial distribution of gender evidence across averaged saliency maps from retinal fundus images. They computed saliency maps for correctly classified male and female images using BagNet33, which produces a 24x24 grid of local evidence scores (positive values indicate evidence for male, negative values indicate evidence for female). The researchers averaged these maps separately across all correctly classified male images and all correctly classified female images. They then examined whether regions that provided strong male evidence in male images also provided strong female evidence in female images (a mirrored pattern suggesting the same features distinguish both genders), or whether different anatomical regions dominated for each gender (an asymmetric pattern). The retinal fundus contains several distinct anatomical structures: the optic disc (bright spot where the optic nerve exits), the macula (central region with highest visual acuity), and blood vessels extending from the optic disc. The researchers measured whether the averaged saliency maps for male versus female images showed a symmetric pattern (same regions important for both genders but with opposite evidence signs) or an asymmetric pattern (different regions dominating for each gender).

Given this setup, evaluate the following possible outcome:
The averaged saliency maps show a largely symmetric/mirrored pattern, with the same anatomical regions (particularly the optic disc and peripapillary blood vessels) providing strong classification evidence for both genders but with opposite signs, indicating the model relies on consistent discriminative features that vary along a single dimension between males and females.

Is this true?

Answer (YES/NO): NO